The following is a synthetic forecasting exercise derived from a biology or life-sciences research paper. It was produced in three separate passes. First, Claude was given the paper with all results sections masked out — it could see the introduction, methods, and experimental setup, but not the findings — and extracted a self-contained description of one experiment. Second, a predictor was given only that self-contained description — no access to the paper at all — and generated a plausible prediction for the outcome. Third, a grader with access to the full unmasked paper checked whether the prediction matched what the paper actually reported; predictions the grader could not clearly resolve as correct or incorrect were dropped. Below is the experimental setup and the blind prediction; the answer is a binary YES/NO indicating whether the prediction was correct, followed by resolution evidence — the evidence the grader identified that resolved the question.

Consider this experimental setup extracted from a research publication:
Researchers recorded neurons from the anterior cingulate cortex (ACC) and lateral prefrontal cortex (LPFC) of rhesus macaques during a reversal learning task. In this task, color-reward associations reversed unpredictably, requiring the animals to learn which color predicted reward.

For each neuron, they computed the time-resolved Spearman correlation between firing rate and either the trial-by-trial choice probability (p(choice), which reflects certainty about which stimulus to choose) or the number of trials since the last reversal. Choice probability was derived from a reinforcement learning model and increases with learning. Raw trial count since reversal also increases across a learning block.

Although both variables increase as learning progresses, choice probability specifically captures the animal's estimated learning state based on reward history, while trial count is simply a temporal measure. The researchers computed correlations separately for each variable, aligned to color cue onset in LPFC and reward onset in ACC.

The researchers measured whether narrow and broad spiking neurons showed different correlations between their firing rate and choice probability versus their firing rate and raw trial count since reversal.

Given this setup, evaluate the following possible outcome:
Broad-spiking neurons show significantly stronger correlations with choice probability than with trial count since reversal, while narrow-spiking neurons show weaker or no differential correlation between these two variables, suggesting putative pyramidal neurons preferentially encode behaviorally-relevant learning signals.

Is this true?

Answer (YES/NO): NO